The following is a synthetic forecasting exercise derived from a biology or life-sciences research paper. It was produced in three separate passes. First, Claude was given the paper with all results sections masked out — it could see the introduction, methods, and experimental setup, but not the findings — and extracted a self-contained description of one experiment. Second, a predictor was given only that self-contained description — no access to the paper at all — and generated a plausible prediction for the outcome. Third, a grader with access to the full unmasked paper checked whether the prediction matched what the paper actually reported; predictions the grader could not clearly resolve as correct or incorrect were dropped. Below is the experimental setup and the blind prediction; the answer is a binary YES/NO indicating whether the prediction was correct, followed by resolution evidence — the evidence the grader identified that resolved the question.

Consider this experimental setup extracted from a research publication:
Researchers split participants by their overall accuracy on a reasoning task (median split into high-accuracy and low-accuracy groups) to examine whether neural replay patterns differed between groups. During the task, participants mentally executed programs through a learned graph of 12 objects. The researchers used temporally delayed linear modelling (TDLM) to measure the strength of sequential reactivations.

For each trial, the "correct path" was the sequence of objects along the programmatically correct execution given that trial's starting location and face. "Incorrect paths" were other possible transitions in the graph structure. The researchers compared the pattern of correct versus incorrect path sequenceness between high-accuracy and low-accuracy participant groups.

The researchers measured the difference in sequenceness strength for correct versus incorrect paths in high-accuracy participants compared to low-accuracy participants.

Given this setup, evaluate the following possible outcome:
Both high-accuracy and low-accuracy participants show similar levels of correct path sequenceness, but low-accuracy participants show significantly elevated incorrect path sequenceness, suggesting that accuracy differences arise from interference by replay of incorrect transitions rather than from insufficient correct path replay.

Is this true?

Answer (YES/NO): YES